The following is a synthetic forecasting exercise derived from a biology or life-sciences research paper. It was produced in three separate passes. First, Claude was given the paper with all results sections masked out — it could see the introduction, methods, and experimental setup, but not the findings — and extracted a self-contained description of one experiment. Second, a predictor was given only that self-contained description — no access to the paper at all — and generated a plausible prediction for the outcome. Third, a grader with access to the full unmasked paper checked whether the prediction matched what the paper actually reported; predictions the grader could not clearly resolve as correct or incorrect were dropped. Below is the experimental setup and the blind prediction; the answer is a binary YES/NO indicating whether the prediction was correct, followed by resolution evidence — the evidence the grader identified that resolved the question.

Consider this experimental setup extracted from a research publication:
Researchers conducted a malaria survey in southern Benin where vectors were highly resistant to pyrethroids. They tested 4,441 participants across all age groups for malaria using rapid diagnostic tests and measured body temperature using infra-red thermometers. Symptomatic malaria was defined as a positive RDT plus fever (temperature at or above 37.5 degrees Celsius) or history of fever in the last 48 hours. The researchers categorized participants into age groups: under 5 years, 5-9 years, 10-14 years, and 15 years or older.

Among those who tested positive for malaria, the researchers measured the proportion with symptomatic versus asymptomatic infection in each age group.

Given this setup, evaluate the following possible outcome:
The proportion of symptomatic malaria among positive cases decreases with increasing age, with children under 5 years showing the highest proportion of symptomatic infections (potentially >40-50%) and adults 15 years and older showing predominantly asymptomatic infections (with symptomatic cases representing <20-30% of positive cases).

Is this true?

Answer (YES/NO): NO